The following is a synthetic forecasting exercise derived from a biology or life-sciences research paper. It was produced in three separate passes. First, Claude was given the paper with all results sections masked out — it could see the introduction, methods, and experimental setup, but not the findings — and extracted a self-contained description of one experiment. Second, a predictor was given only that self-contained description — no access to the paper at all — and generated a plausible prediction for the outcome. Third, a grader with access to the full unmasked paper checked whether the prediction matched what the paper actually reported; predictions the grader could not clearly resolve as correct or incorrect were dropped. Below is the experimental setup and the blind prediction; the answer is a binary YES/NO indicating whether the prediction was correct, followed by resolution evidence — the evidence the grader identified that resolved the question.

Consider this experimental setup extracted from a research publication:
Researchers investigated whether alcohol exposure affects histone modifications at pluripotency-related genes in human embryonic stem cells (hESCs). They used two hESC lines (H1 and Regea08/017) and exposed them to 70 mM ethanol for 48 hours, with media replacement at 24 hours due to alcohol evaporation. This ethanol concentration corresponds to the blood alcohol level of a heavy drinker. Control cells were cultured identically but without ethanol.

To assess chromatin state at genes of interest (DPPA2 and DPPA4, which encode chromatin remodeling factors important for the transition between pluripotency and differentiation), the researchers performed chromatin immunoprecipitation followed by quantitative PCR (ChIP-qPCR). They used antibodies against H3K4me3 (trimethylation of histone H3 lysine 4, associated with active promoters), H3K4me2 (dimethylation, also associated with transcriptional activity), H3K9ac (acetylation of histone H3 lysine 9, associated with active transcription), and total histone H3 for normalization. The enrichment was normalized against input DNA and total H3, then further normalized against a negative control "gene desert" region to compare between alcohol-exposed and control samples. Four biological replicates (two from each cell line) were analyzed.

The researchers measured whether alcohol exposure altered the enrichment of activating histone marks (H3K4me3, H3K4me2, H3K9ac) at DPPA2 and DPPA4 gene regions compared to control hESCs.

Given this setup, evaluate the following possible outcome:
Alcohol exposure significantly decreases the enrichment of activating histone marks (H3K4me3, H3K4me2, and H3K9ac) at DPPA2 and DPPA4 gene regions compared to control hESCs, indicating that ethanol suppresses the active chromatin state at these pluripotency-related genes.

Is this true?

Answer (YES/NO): NO